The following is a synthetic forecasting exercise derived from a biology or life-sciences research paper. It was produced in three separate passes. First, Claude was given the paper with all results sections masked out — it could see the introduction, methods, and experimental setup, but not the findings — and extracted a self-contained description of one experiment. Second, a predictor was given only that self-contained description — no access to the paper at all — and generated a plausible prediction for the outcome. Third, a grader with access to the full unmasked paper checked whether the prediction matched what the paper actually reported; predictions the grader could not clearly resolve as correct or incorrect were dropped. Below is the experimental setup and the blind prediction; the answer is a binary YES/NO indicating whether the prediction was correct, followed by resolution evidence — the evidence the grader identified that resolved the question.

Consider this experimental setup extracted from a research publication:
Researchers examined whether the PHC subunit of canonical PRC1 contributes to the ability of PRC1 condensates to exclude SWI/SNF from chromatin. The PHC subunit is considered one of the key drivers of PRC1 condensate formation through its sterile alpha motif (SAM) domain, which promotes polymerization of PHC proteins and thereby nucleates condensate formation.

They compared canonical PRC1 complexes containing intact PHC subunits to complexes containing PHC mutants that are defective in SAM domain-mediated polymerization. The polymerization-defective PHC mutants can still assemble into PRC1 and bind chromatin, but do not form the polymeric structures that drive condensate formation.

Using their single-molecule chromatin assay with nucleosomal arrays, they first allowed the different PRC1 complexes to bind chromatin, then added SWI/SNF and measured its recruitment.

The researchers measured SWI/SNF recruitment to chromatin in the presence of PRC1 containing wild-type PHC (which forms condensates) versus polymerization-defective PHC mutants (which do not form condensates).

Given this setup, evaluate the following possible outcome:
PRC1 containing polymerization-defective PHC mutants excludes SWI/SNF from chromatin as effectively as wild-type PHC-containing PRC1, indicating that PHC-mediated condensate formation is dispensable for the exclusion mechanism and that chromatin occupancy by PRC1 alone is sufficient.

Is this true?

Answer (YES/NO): NO